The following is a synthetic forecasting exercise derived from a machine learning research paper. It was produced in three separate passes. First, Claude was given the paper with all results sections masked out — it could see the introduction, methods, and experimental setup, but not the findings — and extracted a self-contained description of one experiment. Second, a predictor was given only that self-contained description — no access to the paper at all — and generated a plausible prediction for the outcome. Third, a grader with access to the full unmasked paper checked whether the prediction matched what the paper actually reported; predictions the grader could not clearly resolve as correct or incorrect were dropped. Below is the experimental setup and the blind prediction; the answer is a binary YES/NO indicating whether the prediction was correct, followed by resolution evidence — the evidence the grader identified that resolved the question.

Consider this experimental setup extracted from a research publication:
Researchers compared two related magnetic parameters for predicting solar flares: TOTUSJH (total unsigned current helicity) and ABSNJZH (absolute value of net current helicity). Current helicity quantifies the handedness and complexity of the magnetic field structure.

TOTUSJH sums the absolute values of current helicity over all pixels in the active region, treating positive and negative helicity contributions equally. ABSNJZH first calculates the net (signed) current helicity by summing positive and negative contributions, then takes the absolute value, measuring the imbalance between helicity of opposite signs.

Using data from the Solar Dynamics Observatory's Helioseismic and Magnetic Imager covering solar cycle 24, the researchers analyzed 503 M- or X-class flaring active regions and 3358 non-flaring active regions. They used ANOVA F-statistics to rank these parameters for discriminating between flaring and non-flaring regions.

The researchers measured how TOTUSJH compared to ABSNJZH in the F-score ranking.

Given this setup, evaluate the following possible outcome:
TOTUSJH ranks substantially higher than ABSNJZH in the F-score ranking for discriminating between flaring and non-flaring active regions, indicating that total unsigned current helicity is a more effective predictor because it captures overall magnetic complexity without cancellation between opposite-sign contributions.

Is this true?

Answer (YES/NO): YES